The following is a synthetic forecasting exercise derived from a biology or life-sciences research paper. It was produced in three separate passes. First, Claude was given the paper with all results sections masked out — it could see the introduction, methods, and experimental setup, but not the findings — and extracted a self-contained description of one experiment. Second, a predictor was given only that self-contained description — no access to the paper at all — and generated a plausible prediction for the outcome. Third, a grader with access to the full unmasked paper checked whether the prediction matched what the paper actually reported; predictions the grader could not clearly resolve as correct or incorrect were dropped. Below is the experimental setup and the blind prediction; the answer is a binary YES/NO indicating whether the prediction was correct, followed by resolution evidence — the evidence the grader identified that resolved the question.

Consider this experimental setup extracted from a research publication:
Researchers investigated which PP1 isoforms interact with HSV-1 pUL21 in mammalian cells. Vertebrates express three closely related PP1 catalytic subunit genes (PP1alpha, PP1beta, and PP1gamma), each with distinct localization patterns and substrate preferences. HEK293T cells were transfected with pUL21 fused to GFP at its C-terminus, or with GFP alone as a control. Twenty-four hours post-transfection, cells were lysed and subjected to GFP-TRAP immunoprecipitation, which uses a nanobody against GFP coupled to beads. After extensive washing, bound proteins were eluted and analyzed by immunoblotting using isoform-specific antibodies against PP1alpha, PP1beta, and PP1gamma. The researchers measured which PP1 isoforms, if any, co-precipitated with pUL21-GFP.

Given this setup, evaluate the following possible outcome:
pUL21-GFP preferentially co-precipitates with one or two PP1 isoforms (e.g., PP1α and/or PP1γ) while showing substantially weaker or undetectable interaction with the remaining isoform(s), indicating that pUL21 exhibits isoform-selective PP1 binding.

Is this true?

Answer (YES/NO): NO